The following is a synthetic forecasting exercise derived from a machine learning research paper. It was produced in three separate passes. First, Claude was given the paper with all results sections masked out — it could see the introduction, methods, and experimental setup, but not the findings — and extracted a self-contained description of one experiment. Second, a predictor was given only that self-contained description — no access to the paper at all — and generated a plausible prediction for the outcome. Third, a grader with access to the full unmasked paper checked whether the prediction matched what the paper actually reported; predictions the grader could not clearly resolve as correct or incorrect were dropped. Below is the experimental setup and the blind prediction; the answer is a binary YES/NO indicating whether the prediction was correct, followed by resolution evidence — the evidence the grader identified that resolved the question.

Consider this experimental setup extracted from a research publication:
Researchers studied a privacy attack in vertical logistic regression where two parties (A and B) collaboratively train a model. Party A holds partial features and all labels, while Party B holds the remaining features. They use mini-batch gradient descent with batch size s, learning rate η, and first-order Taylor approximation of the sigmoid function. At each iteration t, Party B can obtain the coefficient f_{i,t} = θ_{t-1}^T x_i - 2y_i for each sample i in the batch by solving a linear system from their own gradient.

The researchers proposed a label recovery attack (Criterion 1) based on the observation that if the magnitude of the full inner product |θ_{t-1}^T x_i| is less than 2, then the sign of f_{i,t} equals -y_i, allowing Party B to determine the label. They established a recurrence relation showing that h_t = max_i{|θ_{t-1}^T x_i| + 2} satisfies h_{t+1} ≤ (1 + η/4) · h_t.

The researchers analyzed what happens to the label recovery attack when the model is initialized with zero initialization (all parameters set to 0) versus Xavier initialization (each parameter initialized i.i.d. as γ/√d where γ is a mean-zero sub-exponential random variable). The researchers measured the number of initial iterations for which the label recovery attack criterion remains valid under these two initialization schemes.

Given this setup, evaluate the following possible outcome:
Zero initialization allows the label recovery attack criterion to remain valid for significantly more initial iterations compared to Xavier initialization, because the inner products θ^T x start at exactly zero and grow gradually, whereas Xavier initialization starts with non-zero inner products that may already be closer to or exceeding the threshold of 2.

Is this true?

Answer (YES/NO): YES